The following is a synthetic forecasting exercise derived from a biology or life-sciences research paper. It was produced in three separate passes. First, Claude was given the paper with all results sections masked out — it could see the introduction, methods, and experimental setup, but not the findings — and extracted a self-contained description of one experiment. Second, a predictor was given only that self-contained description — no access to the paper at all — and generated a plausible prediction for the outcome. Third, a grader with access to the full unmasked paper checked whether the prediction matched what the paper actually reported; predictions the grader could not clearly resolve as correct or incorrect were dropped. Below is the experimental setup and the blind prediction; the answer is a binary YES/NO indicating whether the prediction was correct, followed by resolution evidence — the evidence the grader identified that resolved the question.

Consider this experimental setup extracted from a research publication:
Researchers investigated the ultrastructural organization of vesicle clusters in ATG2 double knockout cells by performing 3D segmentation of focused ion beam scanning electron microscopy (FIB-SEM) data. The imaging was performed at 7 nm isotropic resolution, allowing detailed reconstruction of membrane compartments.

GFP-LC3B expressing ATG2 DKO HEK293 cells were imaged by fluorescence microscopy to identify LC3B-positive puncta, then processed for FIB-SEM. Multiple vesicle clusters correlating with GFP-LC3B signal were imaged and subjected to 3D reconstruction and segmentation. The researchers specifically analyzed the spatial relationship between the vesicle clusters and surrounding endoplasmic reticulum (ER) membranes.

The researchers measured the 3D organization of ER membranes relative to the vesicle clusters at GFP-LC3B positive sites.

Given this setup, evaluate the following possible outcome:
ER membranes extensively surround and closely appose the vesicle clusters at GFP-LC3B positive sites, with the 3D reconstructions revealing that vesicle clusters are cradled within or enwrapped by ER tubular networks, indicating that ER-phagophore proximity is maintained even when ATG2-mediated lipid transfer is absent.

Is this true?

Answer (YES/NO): YES